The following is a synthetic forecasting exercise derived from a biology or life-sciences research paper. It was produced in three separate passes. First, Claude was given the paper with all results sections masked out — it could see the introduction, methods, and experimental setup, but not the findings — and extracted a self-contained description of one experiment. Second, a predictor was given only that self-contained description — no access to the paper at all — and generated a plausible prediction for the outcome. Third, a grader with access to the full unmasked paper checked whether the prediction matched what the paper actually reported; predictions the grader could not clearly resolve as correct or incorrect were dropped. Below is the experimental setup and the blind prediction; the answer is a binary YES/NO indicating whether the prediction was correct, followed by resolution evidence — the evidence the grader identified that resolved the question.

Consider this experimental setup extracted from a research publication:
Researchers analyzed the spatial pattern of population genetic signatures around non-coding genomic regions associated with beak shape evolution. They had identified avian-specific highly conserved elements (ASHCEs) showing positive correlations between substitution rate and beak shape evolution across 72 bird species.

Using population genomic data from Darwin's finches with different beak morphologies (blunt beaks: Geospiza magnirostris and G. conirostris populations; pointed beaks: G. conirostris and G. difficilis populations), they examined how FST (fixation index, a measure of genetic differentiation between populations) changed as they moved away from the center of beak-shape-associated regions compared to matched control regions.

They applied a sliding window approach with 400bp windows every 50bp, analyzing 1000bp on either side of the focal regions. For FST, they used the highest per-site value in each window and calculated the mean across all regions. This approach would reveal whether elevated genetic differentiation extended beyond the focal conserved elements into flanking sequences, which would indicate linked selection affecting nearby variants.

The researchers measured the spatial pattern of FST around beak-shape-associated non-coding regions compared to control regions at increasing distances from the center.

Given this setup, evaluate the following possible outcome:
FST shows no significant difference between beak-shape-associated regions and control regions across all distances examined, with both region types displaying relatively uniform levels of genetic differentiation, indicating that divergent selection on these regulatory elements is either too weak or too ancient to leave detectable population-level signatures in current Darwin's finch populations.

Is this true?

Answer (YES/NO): NO